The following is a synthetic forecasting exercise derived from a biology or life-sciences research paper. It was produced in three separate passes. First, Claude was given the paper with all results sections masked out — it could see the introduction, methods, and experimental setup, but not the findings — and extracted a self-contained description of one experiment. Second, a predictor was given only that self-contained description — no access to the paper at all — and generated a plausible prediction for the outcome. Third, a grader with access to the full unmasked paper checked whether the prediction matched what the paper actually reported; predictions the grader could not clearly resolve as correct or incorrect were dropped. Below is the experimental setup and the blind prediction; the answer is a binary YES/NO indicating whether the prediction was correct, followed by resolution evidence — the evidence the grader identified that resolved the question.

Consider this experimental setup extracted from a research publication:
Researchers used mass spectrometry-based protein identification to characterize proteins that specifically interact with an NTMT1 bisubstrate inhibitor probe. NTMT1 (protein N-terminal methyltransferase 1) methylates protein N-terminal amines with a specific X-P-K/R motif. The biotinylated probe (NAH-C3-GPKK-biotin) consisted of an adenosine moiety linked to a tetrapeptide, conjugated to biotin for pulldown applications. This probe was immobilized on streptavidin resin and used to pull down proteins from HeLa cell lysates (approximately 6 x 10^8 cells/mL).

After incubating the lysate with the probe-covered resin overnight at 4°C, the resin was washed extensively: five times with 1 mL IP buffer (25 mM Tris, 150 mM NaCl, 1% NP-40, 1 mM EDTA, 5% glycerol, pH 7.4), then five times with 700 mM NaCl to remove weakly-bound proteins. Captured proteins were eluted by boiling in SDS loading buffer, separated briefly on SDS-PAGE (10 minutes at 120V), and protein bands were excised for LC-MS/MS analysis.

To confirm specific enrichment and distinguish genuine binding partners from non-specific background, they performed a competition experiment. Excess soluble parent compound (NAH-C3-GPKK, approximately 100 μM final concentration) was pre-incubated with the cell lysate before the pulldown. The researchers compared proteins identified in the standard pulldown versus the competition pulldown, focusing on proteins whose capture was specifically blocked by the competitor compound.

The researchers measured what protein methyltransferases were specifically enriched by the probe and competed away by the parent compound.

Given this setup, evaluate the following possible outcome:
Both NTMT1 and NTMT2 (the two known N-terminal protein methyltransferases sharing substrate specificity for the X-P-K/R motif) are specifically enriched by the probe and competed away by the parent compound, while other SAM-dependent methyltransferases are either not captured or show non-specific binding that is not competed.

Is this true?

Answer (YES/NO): NO